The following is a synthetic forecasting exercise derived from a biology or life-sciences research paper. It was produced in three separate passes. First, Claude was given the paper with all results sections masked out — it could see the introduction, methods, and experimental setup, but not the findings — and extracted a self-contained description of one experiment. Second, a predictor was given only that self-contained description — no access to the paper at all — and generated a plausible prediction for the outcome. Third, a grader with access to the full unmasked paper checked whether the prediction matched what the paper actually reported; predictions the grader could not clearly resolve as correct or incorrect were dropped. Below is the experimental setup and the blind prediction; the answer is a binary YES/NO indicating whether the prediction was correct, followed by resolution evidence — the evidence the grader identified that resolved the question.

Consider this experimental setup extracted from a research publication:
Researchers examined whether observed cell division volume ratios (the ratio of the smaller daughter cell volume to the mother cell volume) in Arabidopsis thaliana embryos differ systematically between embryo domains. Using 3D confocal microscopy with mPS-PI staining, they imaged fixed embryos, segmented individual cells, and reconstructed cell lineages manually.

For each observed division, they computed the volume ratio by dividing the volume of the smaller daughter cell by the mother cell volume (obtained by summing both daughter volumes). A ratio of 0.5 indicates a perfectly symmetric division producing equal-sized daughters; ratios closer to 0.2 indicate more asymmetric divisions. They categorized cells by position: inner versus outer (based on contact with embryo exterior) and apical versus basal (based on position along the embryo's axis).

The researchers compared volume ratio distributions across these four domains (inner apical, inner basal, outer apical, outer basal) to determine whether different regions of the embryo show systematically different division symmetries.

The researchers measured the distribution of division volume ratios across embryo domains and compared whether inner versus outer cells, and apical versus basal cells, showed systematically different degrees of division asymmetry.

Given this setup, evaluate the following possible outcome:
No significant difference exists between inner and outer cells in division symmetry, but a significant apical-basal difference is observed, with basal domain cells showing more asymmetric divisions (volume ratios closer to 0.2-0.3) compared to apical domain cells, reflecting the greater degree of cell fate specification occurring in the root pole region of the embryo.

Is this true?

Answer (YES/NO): NO